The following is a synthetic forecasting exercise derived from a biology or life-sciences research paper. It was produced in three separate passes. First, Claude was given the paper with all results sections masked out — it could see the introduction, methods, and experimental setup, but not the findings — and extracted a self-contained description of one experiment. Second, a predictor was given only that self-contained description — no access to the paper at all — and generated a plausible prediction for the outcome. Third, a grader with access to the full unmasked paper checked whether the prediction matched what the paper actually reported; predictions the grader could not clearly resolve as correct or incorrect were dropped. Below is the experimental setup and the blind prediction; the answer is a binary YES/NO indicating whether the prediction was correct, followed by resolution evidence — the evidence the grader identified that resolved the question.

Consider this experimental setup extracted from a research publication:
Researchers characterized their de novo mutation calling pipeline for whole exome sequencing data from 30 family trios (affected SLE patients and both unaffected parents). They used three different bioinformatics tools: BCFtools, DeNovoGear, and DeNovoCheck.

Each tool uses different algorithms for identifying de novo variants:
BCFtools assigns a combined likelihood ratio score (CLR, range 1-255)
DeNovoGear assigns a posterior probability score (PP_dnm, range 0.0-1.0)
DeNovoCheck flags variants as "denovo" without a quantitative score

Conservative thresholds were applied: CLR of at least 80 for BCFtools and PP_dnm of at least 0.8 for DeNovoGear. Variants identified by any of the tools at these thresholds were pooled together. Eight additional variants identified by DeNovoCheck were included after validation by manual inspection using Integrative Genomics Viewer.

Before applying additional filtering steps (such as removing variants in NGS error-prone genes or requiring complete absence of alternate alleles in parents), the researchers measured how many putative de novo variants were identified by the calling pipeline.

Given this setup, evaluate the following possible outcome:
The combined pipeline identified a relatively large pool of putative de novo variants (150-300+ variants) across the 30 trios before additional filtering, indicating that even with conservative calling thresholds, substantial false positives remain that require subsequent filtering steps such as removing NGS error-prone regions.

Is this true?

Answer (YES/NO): NO